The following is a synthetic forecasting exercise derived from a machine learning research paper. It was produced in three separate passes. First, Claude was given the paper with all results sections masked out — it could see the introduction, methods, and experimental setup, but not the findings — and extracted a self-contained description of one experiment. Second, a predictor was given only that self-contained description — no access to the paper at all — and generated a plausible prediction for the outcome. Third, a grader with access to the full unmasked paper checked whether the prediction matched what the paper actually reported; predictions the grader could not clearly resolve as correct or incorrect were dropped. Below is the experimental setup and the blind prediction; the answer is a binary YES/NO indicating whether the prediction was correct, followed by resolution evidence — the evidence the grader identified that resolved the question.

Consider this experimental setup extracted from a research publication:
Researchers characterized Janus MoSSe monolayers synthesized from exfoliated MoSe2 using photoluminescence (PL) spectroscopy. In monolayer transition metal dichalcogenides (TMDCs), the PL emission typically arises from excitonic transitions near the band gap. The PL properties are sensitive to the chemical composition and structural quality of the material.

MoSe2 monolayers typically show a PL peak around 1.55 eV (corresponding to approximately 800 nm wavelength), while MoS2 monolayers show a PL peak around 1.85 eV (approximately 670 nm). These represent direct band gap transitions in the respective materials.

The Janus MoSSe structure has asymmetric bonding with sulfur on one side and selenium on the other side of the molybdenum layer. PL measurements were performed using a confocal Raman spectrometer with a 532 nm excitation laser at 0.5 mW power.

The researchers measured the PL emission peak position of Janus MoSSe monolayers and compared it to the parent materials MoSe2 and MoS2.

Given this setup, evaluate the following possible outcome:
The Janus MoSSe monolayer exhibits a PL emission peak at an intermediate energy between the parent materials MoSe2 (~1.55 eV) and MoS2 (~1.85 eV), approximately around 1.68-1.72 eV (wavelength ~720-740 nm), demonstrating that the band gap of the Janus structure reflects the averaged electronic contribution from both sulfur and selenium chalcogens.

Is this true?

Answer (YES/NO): NO